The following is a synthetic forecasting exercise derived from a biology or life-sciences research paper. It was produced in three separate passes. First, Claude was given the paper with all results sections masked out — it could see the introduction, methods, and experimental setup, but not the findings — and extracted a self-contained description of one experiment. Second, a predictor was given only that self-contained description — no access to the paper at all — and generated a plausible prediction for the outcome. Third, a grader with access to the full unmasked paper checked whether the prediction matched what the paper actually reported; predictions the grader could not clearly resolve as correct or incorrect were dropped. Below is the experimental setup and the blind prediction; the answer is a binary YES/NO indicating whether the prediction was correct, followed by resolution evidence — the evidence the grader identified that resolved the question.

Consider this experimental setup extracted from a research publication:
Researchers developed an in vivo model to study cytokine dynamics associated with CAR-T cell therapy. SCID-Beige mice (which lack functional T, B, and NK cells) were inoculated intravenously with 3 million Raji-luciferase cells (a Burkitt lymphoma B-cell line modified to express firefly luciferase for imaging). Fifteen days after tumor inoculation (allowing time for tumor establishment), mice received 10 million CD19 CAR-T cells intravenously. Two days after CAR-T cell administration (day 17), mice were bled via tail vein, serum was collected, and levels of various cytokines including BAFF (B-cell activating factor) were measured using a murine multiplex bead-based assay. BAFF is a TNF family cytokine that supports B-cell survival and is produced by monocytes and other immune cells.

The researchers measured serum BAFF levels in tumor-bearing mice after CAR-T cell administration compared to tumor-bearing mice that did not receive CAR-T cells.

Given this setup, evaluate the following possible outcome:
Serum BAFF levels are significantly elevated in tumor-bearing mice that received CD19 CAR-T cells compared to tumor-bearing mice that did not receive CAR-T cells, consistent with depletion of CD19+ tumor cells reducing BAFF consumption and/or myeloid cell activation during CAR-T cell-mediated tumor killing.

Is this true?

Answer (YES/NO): YES